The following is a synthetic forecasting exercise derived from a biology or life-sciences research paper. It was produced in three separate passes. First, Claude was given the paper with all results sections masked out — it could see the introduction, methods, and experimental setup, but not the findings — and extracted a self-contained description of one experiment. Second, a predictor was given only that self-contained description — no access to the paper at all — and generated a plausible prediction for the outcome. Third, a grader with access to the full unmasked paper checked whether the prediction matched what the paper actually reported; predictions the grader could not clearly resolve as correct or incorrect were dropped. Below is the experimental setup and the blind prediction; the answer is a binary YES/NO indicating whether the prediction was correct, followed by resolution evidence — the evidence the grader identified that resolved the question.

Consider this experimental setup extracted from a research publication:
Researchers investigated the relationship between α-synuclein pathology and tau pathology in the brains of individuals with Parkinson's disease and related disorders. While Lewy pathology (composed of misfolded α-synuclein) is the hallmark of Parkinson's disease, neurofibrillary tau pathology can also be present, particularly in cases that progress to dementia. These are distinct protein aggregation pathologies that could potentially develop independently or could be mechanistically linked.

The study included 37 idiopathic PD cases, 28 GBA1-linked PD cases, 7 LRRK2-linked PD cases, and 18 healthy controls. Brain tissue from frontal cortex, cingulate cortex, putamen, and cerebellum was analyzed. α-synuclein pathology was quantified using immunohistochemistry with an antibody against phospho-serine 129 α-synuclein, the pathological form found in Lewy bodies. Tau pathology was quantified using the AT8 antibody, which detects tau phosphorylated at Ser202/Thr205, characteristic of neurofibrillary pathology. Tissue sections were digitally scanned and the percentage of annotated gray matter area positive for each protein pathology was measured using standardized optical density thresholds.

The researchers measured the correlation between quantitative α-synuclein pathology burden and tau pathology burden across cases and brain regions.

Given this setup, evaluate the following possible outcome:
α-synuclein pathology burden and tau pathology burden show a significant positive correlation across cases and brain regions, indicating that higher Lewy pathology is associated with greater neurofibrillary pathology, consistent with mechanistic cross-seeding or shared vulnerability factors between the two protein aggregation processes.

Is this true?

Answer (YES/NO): YES